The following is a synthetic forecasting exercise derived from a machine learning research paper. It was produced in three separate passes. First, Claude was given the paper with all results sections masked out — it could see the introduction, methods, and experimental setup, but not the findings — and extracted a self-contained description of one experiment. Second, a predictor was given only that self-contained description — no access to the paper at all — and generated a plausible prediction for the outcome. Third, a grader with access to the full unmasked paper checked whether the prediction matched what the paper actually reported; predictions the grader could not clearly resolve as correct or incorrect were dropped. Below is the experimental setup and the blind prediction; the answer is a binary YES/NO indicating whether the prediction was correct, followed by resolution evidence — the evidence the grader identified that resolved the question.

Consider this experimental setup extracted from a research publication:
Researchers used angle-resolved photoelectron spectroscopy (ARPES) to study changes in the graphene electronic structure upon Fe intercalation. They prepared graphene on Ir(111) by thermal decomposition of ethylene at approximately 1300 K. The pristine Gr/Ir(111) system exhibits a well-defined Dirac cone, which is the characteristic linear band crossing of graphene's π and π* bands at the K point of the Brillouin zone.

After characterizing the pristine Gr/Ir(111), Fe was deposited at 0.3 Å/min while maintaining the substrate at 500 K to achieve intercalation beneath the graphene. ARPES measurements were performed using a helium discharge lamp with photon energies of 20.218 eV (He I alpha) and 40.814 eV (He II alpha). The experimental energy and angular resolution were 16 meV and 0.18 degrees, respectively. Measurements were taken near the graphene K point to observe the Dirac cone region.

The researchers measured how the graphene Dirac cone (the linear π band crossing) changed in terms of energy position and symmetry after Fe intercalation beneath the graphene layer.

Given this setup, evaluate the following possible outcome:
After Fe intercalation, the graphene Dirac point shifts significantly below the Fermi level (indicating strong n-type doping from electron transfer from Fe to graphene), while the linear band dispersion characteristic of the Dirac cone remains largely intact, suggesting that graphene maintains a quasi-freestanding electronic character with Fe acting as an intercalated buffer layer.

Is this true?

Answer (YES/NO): NO